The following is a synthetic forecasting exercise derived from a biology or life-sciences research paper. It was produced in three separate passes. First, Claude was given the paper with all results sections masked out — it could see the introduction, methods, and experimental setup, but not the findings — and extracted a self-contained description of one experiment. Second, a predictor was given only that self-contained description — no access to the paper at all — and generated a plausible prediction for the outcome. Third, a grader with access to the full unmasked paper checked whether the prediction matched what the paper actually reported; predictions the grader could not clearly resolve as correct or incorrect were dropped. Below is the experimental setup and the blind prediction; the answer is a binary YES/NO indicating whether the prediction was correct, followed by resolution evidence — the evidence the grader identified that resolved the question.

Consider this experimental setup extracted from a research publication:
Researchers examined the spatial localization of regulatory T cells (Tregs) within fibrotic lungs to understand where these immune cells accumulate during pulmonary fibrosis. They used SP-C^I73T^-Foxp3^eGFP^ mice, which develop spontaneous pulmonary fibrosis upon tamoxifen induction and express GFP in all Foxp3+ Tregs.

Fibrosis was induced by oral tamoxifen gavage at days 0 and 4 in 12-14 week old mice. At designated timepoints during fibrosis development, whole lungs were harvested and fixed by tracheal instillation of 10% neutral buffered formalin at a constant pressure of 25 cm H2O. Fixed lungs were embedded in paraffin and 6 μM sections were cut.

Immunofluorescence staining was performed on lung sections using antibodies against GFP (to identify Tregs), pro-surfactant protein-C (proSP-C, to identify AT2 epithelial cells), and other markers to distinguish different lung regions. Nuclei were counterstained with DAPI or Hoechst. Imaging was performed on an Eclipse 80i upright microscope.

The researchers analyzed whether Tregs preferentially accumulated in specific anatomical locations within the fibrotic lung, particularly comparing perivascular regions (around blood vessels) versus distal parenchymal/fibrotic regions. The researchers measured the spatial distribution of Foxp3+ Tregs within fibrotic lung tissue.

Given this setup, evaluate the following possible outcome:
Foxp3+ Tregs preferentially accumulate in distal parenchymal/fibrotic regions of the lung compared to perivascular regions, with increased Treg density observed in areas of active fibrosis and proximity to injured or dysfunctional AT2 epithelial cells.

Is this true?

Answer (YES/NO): NO